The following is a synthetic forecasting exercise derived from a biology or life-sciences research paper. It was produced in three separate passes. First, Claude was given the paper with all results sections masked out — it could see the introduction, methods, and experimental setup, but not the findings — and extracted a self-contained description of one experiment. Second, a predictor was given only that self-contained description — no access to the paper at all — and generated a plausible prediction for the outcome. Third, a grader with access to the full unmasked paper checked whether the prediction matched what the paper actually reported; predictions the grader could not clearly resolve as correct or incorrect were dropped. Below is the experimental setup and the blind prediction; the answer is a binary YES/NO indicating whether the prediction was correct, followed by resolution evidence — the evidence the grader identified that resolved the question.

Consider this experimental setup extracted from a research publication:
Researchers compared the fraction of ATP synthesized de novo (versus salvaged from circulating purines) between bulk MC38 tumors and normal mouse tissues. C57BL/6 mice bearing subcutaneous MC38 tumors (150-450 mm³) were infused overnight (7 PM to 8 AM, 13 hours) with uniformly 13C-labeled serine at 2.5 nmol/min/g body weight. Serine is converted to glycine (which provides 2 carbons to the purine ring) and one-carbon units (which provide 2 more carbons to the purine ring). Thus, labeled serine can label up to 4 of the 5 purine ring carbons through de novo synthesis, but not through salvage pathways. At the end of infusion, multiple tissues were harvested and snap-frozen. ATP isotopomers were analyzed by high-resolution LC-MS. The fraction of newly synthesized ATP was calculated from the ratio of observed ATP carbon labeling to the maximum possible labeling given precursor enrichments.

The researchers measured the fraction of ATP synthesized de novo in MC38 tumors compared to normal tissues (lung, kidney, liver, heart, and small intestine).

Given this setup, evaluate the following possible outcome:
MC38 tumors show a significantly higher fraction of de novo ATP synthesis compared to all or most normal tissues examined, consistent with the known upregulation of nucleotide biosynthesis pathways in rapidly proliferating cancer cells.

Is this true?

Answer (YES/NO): YES